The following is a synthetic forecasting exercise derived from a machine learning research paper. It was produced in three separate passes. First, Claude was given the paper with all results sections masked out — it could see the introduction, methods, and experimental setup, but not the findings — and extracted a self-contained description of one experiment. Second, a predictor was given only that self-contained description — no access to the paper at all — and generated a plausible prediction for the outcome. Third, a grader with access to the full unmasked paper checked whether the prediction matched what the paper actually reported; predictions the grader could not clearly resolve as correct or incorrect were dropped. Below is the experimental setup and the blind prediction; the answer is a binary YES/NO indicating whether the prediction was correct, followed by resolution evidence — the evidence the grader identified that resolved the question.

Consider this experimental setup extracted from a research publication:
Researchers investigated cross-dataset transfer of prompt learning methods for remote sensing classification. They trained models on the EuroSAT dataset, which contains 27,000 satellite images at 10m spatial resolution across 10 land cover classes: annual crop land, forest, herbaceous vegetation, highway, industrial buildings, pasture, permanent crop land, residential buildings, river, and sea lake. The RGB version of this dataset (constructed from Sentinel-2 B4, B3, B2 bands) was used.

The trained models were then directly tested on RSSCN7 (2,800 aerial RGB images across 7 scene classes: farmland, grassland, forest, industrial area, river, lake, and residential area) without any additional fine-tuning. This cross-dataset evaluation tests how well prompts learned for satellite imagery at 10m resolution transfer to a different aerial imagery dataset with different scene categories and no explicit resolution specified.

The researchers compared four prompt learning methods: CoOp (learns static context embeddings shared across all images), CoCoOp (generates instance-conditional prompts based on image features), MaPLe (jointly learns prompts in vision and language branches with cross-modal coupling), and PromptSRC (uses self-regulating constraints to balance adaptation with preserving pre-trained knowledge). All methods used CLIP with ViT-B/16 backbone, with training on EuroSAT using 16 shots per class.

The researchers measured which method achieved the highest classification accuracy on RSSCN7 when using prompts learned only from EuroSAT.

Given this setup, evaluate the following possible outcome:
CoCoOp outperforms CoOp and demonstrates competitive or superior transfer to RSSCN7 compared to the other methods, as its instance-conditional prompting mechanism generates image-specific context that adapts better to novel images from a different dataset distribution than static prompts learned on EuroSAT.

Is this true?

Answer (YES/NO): NO